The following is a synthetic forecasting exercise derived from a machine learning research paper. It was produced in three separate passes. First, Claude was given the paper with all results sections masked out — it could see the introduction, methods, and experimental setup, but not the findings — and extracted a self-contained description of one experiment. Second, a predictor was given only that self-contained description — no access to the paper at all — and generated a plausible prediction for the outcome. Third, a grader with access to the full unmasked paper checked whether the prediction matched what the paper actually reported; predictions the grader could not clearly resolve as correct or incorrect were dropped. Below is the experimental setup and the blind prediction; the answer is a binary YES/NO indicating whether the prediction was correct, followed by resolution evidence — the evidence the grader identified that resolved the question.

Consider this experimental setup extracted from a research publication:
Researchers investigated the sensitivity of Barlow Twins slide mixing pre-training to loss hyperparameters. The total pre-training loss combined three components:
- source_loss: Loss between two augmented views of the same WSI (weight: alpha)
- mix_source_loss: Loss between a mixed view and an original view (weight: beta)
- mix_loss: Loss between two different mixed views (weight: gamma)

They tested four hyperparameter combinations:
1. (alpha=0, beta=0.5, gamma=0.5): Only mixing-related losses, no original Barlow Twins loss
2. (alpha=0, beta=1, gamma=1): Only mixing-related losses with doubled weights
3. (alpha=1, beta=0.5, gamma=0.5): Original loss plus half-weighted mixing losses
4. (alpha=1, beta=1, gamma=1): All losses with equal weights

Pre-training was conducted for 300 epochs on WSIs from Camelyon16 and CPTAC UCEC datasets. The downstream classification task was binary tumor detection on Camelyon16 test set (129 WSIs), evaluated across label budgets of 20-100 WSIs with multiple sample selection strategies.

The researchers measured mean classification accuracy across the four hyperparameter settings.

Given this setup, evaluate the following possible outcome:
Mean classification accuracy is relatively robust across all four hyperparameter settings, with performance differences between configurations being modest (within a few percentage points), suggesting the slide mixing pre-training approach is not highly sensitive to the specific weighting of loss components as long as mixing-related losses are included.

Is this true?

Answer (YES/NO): YES